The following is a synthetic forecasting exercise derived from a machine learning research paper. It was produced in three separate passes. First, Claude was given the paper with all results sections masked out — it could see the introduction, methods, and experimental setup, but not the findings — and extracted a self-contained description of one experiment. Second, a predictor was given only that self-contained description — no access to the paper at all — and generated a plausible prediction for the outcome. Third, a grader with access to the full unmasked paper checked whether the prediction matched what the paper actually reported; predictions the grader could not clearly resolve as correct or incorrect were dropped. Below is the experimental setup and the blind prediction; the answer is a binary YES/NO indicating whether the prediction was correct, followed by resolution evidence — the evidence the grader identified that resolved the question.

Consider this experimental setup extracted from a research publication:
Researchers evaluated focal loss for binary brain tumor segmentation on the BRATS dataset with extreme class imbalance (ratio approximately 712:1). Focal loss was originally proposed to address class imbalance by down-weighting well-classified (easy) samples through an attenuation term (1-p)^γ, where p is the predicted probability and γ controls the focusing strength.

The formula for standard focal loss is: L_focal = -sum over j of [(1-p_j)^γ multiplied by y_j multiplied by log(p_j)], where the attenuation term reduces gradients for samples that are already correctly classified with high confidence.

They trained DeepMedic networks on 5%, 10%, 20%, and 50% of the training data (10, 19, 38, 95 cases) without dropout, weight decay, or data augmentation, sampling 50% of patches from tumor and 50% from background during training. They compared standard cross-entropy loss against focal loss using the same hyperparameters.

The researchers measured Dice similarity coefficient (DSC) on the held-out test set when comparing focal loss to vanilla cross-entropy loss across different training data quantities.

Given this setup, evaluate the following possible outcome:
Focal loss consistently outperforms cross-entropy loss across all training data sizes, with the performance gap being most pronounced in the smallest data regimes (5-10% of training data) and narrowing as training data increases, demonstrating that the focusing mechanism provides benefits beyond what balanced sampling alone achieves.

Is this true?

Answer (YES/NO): NO